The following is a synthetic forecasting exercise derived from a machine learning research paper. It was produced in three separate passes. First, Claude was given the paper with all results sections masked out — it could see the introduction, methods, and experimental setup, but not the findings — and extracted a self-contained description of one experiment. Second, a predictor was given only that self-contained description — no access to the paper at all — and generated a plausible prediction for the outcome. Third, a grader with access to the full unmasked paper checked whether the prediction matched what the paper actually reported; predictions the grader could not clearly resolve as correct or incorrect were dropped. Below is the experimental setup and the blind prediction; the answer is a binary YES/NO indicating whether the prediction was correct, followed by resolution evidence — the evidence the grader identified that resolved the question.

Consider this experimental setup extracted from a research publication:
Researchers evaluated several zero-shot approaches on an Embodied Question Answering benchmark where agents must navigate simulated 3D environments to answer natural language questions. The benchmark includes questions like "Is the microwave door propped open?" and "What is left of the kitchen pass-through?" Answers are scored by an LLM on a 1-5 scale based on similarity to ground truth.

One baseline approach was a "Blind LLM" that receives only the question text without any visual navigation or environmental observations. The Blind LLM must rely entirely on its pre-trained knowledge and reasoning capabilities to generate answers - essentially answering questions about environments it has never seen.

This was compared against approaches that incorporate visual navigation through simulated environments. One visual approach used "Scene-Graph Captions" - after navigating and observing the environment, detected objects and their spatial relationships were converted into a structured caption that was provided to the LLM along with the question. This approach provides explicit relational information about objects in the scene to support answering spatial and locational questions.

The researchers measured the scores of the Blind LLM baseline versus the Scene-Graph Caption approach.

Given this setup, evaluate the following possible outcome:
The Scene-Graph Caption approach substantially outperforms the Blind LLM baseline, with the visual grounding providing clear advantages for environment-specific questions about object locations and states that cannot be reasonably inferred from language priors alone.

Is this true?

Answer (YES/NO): NO